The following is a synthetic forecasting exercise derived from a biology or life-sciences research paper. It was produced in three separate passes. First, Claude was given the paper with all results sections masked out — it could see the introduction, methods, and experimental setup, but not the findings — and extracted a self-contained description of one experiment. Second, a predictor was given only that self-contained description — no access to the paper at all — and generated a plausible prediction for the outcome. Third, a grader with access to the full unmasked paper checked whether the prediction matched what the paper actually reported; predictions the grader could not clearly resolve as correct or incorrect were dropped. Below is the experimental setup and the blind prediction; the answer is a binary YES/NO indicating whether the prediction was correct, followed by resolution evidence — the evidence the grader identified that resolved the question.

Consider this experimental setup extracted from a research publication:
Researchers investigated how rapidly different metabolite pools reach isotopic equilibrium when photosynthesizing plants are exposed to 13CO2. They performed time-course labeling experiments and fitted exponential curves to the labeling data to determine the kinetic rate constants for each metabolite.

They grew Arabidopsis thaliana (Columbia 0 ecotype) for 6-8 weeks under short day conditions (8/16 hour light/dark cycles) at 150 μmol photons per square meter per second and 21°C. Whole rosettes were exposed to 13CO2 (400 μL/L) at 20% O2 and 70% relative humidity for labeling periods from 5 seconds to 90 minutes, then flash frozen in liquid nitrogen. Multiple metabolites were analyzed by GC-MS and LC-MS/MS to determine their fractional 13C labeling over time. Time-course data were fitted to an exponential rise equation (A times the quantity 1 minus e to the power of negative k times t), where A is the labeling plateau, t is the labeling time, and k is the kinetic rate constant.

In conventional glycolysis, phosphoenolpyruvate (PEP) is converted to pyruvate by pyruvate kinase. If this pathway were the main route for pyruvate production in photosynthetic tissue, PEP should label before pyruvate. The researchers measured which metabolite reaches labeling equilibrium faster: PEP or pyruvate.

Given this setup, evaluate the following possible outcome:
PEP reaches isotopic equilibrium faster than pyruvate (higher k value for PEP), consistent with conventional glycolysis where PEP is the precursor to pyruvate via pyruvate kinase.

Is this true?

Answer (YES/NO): NO